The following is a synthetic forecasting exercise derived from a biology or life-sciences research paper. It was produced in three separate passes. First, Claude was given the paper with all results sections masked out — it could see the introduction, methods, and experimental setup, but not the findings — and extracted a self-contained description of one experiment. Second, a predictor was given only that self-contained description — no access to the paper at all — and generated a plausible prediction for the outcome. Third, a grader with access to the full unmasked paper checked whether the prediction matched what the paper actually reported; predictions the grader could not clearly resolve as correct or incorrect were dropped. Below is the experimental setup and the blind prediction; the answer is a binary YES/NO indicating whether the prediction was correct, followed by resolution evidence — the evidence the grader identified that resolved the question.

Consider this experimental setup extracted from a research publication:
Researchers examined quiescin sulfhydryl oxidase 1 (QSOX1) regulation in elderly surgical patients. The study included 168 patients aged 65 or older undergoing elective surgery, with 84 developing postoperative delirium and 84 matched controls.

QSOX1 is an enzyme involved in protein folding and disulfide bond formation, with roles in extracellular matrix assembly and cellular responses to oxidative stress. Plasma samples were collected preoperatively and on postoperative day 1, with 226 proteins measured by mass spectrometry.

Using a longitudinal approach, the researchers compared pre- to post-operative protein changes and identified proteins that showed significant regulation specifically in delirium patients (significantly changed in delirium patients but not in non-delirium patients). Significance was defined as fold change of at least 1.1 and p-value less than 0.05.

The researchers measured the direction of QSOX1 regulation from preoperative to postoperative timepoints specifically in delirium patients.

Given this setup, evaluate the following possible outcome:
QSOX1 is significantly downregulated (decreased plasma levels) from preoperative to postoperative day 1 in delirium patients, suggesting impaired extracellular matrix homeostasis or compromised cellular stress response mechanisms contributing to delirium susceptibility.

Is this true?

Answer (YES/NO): NO